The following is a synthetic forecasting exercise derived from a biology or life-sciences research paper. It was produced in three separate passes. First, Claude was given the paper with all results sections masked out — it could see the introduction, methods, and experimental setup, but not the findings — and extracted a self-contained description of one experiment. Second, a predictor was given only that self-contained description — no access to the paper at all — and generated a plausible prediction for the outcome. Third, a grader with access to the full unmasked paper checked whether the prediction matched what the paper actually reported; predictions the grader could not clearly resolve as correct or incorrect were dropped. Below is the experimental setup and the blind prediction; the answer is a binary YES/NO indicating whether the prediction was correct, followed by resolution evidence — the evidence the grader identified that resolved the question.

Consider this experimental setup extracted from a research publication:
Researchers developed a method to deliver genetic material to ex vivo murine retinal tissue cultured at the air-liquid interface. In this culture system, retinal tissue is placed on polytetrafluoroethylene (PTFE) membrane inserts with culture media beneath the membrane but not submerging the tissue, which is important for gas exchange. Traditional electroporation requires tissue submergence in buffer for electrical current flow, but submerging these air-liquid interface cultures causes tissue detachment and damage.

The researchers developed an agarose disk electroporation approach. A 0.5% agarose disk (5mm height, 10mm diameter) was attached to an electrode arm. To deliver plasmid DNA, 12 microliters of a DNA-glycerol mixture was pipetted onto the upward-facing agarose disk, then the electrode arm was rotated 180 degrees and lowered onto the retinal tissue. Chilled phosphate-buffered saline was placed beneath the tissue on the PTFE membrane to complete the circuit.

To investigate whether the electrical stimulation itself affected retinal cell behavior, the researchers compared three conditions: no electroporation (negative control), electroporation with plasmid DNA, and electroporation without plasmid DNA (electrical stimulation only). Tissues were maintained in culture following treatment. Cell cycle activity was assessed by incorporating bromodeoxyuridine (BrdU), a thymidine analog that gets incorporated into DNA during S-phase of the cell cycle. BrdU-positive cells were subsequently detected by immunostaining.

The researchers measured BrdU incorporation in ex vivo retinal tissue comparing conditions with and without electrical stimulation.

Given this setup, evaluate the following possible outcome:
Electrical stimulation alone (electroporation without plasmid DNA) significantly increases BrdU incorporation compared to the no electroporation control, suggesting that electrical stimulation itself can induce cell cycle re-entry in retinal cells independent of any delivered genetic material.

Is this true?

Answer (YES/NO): YES